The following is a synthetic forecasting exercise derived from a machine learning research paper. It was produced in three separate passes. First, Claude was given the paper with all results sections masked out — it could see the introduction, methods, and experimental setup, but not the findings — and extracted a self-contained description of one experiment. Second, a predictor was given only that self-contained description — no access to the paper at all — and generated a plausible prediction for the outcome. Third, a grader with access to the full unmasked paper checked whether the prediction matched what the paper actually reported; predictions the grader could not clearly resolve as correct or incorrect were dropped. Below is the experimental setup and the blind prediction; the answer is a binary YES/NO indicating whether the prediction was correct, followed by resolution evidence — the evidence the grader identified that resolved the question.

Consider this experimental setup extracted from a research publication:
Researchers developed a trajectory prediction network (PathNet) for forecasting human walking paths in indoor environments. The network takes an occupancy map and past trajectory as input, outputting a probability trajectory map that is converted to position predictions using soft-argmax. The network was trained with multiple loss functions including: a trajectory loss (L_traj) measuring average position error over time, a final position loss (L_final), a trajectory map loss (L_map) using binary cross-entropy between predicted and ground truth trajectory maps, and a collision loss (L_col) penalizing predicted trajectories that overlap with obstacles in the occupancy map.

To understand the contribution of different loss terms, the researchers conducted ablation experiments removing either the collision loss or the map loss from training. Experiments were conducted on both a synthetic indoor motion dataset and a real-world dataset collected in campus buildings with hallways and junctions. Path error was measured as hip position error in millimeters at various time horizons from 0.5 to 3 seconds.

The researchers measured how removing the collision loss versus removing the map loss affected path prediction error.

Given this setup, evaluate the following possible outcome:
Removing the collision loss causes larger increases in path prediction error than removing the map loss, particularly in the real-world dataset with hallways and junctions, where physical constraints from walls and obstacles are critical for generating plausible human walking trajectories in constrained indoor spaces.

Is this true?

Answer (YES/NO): NO